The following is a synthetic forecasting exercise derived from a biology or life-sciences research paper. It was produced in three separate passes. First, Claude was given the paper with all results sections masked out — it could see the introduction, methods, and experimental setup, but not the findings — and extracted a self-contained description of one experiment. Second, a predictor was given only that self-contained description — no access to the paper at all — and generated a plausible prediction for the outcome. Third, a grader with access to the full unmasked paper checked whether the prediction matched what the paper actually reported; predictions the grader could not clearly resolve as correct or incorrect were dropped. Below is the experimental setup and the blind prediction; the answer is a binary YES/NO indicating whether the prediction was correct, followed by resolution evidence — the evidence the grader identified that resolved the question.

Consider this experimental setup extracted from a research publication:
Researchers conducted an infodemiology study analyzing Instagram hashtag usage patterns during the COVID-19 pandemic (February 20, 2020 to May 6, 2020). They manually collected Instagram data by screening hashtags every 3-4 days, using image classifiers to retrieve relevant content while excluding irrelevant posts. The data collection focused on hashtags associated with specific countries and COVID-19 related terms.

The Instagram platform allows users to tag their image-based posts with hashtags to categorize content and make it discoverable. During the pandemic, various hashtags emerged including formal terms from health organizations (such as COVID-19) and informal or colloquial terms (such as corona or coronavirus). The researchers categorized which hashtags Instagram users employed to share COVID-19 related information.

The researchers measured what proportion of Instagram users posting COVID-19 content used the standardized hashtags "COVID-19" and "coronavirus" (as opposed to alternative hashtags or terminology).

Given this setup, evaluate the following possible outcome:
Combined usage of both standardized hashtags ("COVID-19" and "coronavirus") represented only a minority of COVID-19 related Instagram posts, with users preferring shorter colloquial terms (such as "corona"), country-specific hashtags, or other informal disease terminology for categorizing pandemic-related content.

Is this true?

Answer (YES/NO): NO